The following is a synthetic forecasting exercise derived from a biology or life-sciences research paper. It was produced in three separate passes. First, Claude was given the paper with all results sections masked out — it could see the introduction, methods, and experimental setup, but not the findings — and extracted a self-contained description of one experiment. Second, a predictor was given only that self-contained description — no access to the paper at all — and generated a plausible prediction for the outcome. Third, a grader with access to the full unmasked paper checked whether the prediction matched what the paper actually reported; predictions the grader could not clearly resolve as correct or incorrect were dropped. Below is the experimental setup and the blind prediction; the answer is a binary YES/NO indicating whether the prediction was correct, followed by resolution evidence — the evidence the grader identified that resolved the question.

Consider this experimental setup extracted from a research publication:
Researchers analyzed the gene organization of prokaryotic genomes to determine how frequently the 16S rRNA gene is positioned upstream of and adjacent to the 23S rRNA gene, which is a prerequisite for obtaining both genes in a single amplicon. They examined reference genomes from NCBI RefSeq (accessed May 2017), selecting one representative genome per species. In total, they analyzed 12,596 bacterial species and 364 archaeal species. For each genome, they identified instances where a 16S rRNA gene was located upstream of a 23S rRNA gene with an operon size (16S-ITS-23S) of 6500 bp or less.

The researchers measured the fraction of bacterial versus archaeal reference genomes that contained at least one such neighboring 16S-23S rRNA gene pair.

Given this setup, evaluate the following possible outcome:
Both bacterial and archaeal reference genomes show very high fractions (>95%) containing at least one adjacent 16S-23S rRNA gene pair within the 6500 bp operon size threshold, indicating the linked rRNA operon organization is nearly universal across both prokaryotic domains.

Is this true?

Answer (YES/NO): NO